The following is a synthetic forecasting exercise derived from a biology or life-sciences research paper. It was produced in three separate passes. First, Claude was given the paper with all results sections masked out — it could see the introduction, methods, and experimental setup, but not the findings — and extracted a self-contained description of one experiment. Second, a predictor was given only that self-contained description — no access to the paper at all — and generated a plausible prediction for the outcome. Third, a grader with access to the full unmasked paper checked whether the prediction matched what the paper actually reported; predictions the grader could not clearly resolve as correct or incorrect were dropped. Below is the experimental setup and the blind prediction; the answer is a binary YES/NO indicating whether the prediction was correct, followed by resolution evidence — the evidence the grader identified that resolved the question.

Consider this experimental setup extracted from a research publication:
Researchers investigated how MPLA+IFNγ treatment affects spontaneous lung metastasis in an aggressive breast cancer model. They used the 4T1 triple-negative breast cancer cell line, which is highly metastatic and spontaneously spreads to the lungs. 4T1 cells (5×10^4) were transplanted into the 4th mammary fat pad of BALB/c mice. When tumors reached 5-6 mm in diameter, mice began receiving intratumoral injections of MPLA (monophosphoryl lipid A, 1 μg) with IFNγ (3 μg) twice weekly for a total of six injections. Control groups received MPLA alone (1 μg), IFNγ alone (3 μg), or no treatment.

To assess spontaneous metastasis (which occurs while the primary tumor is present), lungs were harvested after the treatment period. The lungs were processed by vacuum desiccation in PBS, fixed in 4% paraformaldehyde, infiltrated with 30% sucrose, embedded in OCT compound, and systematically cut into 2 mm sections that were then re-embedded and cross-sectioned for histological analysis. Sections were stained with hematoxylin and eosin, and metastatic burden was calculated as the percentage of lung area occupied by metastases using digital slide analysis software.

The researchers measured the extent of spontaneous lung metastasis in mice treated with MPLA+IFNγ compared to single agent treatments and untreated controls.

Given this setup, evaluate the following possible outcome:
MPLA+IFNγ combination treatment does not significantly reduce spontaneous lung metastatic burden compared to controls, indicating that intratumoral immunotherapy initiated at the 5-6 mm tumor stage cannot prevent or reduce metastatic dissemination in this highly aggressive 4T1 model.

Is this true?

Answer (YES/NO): NO